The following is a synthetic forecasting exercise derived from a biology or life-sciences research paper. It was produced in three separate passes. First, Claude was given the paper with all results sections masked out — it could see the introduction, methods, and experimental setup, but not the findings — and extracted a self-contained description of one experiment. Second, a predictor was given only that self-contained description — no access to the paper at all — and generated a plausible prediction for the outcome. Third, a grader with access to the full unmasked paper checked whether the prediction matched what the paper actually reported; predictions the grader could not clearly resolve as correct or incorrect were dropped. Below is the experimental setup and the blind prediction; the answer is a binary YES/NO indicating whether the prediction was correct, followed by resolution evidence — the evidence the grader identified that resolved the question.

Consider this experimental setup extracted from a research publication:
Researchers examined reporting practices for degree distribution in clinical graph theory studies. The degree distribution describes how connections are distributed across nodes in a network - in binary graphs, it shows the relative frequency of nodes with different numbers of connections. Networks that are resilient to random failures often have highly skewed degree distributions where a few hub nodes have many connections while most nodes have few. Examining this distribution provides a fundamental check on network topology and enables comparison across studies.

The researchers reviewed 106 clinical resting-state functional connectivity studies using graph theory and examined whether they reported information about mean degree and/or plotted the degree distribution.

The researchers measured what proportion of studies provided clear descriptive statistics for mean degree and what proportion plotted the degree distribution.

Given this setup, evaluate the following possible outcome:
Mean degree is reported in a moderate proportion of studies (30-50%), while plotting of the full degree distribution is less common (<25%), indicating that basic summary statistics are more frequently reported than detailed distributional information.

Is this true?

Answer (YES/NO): NO